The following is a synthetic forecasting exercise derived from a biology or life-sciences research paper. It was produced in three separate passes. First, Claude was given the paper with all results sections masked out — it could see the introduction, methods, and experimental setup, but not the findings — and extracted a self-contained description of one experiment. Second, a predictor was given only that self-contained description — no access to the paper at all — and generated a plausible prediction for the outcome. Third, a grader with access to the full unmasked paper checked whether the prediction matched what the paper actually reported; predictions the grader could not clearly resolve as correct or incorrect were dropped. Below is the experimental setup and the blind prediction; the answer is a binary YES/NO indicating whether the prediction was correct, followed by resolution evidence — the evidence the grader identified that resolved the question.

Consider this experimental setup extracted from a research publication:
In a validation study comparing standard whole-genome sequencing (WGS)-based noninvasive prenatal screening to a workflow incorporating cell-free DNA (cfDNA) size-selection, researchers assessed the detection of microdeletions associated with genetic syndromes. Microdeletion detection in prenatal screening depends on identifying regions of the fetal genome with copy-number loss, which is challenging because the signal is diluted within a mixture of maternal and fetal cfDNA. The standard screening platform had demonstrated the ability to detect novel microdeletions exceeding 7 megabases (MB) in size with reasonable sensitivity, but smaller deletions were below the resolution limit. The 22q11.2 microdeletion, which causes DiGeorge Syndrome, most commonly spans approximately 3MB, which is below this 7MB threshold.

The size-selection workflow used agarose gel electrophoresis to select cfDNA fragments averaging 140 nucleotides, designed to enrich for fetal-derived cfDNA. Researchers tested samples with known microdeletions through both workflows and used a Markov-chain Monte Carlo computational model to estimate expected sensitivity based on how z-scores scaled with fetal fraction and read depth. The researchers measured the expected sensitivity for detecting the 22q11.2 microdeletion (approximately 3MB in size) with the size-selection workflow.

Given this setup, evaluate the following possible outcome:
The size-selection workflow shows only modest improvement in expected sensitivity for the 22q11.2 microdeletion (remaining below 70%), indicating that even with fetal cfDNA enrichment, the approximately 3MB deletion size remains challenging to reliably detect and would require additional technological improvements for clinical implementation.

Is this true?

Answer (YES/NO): NO